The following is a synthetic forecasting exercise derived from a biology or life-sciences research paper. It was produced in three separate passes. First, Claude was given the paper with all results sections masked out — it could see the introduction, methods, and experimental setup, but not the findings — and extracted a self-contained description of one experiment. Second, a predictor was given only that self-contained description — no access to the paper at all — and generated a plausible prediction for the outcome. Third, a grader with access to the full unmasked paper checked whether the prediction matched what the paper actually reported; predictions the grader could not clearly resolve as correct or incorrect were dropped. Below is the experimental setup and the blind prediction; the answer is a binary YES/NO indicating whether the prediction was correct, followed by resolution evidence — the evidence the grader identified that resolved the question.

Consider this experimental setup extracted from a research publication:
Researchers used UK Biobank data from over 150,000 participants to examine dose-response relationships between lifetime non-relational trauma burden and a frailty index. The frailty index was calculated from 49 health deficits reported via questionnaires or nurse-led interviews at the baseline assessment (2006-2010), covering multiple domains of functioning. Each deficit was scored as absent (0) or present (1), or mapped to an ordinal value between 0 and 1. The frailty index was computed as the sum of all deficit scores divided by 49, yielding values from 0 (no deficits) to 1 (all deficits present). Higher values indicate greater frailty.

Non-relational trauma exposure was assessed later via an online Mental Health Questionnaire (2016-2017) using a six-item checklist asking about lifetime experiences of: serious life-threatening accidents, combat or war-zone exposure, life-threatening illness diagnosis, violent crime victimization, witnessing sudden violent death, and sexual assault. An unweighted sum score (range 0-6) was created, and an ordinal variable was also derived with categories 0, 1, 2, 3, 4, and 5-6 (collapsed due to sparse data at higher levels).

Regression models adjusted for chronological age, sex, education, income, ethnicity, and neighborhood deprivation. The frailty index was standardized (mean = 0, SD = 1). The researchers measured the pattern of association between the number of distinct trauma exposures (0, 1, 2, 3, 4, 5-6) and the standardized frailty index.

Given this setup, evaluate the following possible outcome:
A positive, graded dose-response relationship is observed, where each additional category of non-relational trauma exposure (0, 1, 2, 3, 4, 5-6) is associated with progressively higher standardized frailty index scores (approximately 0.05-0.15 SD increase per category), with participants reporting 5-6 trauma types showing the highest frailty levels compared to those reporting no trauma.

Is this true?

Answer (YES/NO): NO